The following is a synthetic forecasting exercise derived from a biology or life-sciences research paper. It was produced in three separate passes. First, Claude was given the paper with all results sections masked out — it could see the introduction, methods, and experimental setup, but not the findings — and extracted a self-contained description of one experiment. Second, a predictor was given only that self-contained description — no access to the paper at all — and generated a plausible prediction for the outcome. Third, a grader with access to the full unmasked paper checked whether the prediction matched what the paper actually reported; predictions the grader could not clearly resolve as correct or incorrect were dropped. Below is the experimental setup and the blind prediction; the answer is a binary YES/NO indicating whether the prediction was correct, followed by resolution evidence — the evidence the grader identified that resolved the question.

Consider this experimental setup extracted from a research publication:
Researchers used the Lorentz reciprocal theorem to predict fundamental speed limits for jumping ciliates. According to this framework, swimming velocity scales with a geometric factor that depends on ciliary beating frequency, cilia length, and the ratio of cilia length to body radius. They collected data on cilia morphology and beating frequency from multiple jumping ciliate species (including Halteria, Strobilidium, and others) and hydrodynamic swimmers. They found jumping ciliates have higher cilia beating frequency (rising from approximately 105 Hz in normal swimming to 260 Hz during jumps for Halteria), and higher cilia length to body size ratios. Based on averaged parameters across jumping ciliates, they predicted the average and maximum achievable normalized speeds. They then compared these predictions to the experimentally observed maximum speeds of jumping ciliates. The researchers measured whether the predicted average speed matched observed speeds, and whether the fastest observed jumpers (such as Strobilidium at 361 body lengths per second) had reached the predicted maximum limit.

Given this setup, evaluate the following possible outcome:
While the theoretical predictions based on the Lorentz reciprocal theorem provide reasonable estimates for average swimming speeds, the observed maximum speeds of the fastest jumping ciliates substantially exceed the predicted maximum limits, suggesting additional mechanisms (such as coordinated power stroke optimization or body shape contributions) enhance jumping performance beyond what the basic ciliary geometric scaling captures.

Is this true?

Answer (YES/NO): NO